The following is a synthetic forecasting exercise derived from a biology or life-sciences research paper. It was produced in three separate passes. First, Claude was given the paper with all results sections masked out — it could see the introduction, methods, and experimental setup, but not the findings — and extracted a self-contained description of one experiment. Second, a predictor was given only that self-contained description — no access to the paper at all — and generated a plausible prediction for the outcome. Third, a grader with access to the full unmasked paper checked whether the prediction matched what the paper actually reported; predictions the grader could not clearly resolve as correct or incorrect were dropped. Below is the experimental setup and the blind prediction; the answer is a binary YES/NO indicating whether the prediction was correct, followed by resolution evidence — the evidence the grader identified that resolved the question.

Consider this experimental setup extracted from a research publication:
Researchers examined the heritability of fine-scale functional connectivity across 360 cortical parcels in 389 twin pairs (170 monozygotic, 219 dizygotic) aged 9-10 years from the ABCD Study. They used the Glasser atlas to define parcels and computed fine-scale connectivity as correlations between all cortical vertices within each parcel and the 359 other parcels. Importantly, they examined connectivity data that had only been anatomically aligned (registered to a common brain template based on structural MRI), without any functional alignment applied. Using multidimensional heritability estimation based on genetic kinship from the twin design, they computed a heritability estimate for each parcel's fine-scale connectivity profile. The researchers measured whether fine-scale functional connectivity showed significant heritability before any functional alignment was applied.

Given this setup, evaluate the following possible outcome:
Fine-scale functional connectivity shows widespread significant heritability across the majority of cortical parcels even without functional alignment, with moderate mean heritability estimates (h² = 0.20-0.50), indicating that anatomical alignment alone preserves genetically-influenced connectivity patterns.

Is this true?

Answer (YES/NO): NO